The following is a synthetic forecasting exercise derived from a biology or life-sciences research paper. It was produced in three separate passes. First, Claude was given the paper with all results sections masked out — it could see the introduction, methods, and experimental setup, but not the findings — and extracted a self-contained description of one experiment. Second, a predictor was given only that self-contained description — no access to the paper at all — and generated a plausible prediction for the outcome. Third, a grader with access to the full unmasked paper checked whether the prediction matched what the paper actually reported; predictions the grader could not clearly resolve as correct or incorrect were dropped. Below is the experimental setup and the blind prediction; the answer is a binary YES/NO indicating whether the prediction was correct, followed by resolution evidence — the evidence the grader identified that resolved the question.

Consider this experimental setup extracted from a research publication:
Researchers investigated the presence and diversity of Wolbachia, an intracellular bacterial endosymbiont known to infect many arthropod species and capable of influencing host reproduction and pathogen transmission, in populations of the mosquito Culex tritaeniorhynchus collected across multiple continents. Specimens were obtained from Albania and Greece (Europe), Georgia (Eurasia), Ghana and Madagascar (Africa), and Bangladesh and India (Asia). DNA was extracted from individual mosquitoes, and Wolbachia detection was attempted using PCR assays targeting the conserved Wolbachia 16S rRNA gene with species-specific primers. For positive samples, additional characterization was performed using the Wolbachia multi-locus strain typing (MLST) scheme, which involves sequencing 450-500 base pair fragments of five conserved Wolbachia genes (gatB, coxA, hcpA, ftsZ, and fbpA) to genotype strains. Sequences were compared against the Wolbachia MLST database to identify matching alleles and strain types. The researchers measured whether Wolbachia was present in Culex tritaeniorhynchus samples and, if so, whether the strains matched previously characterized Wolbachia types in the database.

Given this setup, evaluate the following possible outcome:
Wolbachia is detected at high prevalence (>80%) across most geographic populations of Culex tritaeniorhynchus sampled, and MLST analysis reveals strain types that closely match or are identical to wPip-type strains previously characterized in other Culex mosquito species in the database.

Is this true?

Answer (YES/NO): NO